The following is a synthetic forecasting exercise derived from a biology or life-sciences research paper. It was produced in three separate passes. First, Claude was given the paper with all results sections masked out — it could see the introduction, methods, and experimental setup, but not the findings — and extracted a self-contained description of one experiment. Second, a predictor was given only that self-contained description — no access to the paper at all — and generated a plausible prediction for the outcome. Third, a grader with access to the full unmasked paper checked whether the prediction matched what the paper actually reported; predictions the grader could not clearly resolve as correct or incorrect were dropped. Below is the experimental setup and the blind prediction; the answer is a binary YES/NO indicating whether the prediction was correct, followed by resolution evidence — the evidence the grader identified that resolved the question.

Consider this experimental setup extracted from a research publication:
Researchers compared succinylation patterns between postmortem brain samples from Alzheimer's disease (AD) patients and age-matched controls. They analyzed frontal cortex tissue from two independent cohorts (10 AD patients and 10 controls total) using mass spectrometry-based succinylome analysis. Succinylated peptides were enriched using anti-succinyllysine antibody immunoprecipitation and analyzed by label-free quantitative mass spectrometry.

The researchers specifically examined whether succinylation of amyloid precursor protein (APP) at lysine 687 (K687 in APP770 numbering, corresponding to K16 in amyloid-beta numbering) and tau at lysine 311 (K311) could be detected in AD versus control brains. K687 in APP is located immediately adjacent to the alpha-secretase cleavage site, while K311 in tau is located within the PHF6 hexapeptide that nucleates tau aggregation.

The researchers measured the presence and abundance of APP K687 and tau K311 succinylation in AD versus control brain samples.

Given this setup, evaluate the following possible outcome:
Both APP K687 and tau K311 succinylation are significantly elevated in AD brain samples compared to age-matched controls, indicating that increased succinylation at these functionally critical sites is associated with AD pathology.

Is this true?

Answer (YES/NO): YES